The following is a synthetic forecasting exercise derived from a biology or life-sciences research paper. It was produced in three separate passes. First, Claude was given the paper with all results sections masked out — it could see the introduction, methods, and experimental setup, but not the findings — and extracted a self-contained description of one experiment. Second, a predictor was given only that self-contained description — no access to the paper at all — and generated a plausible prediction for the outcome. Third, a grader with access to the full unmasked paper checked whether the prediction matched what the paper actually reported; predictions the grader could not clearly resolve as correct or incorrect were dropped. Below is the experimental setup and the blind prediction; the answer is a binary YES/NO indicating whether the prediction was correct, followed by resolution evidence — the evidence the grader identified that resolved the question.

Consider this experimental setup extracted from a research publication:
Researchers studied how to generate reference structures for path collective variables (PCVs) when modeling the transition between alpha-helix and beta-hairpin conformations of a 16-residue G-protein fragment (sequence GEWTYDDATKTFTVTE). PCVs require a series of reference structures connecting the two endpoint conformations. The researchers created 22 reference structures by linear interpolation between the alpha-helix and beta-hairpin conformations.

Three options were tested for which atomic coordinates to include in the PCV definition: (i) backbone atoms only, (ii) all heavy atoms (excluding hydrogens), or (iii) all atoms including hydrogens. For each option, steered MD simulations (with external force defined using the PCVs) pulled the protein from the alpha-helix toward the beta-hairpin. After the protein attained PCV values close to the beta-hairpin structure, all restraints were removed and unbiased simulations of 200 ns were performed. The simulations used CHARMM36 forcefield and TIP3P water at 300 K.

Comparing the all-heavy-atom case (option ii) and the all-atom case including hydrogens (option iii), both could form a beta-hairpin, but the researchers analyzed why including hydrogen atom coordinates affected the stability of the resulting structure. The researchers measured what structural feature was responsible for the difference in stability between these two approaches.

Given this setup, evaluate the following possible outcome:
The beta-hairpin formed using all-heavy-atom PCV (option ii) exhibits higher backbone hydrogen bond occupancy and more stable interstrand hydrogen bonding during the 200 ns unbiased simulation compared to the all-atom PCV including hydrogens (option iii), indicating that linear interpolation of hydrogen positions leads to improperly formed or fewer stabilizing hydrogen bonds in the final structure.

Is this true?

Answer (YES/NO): NO